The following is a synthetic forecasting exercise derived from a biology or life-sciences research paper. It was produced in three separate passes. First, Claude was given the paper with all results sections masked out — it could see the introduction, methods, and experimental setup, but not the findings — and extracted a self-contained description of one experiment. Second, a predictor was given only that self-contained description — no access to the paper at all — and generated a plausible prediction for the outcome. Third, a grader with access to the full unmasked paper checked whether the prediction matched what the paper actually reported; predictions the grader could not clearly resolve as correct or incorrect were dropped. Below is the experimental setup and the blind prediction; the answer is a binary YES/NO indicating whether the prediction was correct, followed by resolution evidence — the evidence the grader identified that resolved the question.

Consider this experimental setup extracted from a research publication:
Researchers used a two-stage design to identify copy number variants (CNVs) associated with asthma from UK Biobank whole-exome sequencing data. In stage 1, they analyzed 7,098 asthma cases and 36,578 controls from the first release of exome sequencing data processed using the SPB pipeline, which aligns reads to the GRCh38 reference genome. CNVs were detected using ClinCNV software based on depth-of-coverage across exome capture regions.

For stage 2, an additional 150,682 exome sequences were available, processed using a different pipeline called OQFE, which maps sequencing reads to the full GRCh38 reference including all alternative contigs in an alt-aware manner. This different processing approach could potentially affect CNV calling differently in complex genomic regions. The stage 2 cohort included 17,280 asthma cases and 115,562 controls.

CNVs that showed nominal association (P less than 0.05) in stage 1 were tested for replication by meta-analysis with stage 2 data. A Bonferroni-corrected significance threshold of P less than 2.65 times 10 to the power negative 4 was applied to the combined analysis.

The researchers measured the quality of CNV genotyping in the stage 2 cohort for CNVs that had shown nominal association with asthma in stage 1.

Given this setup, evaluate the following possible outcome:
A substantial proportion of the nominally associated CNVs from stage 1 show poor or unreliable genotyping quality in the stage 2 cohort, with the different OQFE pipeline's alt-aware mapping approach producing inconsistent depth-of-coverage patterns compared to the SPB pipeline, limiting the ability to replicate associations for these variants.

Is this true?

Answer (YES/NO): NO